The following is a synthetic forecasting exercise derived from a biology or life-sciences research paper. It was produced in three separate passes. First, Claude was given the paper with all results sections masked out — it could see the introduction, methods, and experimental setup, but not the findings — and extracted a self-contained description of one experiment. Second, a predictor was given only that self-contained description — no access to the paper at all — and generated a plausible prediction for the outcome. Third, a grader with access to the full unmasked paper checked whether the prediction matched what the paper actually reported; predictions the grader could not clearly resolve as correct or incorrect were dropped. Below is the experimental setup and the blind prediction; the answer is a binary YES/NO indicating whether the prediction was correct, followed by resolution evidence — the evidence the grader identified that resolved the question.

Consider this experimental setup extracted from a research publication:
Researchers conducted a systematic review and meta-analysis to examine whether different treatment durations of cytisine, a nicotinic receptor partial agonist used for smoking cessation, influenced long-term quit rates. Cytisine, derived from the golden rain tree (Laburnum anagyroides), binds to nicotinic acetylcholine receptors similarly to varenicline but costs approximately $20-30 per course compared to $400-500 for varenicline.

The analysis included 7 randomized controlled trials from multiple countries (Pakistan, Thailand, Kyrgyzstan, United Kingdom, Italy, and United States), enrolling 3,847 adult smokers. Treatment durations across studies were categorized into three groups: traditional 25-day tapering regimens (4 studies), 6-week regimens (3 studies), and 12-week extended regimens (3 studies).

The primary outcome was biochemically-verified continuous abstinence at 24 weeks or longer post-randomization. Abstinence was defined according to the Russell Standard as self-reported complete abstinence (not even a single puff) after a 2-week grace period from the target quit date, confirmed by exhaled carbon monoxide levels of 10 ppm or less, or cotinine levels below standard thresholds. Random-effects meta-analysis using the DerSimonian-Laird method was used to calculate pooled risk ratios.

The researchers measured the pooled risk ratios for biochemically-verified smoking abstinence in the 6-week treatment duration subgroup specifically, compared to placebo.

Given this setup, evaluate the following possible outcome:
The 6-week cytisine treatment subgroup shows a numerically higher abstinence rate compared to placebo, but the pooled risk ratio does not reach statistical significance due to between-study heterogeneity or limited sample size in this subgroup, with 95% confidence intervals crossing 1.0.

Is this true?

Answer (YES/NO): NO